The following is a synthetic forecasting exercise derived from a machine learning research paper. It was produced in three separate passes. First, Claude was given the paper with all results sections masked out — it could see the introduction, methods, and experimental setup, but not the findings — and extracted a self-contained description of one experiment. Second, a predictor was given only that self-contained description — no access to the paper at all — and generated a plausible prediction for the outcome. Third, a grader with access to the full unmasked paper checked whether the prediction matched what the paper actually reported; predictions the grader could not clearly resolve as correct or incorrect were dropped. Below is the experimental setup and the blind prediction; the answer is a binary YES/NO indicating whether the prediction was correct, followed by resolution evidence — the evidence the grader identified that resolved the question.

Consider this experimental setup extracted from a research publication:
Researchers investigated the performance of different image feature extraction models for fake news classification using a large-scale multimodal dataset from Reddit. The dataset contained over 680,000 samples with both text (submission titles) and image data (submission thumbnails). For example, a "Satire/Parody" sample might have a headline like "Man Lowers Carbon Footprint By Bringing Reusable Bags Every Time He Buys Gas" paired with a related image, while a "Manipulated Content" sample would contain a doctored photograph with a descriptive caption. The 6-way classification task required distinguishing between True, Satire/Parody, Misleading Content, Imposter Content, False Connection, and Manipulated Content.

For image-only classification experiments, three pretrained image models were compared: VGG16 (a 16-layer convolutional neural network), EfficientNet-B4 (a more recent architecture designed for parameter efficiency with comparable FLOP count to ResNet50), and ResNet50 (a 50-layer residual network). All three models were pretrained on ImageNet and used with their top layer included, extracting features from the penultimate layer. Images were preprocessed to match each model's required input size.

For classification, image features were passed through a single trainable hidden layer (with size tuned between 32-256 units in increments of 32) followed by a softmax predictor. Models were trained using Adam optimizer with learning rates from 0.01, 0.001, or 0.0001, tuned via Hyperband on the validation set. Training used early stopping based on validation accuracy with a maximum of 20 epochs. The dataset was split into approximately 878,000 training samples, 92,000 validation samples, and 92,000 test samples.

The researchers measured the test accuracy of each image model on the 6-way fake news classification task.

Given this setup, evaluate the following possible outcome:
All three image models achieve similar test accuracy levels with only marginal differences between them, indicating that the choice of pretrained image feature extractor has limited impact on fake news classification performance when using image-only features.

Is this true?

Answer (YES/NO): NO